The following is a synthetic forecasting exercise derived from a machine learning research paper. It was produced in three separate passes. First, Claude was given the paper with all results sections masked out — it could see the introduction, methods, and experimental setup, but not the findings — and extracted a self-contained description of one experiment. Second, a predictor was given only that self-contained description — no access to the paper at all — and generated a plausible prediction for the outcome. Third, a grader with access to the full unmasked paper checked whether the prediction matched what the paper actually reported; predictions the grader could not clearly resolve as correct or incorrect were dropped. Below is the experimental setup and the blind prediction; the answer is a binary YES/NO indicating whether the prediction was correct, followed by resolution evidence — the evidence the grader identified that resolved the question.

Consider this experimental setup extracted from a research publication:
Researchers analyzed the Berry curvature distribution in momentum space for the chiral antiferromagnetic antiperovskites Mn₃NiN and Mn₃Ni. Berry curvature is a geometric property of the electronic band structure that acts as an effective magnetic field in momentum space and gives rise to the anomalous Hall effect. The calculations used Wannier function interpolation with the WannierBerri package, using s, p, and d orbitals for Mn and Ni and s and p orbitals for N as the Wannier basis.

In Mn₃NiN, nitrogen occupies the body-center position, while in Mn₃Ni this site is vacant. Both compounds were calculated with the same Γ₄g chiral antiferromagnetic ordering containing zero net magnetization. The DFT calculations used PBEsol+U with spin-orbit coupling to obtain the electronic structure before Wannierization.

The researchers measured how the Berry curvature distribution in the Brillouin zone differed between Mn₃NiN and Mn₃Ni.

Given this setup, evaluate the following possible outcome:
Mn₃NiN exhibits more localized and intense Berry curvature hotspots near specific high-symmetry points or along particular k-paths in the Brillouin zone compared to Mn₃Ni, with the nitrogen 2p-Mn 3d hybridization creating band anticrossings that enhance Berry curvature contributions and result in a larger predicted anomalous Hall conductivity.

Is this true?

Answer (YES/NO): NO